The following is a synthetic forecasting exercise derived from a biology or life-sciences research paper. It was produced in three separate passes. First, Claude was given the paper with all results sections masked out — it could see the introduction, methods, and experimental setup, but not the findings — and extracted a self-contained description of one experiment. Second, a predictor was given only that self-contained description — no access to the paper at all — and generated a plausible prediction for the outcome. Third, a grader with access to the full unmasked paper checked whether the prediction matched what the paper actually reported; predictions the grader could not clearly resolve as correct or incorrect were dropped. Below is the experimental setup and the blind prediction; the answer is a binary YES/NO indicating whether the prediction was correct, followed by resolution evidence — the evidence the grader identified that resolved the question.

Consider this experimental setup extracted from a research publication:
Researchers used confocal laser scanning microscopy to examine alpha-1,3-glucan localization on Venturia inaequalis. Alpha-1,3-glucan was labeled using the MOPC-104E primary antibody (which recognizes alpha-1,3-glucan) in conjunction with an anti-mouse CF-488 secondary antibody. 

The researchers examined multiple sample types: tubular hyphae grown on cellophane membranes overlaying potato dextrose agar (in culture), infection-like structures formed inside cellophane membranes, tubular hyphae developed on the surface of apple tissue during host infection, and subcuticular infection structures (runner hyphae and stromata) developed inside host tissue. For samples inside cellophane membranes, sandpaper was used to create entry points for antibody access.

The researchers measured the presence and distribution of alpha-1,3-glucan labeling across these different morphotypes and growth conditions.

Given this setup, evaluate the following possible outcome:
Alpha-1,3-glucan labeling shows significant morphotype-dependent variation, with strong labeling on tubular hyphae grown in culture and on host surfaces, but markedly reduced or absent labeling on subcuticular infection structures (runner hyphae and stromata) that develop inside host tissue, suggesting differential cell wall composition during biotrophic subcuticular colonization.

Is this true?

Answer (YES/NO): NO